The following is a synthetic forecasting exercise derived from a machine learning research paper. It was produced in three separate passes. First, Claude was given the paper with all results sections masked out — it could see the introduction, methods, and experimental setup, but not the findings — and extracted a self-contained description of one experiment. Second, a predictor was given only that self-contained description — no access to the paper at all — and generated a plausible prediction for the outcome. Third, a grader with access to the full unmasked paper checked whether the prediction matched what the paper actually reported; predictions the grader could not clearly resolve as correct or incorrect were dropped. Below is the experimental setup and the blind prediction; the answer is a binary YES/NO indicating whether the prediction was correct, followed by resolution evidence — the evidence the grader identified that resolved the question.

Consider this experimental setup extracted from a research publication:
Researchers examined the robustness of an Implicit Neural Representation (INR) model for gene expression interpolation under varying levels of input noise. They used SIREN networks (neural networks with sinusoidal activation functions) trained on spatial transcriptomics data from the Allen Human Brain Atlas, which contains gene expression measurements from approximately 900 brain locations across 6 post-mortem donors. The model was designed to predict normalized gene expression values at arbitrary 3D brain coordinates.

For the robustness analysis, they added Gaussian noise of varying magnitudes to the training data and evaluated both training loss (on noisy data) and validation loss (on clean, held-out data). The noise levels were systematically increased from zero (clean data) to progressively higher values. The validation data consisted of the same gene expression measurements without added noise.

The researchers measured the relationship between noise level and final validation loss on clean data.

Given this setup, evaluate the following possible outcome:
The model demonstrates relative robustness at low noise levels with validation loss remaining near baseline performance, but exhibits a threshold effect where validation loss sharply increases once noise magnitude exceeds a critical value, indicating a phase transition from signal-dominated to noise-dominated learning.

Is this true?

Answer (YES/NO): NO